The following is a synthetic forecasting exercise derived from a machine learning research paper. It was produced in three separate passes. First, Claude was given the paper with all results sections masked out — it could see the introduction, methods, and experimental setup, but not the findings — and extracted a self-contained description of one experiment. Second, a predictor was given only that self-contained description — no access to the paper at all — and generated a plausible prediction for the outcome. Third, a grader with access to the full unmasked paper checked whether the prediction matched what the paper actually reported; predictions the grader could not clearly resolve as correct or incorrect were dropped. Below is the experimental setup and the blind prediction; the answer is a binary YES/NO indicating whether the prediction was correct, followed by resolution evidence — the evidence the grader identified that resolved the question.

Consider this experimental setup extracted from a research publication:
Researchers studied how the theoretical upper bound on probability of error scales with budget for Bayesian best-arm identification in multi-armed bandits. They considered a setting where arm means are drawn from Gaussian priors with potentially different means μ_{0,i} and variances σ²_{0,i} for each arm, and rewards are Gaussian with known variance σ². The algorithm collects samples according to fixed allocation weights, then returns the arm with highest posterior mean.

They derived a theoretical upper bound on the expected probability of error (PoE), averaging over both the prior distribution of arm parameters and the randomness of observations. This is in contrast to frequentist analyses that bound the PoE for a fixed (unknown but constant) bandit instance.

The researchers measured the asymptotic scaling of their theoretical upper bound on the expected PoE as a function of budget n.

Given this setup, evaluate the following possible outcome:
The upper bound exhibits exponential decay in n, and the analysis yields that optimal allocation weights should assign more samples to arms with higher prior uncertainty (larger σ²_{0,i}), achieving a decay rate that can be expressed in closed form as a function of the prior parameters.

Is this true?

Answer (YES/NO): NO